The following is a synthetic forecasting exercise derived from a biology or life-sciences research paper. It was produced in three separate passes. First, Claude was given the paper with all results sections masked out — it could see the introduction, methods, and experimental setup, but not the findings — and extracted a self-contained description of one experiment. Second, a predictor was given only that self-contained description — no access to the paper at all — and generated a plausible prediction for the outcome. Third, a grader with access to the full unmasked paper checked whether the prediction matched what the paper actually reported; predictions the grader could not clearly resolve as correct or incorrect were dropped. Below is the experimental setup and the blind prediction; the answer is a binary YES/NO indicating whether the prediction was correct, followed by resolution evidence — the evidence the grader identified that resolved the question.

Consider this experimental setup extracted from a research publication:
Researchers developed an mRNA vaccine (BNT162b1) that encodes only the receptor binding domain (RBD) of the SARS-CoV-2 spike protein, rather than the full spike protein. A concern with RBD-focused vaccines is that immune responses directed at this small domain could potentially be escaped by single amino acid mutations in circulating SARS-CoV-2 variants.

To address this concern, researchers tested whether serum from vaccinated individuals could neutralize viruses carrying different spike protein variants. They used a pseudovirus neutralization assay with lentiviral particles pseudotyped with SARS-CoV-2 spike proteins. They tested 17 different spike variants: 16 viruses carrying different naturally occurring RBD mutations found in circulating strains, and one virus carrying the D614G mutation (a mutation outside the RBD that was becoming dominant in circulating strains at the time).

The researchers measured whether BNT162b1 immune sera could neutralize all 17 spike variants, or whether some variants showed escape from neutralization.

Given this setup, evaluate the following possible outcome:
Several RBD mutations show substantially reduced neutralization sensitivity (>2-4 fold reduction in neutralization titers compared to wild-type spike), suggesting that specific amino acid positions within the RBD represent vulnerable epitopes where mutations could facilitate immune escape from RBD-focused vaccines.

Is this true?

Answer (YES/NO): NO